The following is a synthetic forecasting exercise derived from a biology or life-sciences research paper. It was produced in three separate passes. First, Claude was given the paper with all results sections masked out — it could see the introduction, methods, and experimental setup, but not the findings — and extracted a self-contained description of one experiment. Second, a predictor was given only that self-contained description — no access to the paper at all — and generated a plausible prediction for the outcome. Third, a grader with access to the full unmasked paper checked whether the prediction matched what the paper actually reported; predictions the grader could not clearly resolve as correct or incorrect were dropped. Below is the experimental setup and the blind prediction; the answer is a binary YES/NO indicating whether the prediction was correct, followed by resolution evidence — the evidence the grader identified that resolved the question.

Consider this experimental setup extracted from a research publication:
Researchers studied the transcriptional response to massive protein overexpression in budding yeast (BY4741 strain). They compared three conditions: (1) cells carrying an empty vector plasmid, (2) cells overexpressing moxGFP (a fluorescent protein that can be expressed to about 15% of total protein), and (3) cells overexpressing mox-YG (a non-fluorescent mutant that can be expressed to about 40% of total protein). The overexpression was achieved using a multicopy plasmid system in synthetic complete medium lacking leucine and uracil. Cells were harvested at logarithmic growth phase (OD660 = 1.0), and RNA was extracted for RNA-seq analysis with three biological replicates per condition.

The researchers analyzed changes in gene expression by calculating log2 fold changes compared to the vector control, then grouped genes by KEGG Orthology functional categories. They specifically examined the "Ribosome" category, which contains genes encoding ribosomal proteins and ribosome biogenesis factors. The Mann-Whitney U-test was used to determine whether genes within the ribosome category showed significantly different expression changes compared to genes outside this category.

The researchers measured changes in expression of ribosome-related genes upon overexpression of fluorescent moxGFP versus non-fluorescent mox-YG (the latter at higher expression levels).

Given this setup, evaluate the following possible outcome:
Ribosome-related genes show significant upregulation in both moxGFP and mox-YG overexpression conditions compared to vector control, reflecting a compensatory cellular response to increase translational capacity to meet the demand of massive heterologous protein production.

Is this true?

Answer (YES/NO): NO